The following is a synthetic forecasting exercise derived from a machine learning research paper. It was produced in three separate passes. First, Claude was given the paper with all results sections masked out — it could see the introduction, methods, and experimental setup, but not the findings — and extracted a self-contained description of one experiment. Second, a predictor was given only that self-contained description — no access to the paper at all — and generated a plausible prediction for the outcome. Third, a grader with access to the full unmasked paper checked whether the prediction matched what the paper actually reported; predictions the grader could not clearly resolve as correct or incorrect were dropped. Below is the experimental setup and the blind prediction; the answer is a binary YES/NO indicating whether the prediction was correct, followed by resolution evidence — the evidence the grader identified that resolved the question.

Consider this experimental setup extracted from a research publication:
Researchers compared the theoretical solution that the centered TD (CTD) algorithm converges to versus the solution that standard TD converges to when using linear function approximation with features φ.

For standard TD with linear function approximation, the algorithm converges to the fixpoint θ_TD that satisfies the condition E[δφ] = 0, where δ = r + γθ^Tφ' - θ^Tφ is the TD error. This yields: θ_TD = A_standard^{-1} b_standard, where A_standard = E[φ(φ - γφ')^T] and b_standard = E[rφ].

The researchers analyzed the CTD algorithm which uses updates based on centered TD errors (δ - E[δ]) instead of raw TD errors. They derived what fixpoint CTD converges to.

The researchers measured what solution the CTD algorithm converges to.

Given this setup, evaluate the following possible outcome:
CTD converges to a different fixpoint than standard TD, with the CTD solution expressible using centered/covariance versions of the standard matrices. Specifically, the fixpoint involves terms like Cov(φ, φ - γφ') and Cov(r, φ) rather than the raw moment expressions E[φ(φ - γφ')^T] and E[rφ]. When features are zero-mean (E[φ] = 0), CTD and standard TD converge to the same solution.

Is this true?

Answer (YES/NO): YES